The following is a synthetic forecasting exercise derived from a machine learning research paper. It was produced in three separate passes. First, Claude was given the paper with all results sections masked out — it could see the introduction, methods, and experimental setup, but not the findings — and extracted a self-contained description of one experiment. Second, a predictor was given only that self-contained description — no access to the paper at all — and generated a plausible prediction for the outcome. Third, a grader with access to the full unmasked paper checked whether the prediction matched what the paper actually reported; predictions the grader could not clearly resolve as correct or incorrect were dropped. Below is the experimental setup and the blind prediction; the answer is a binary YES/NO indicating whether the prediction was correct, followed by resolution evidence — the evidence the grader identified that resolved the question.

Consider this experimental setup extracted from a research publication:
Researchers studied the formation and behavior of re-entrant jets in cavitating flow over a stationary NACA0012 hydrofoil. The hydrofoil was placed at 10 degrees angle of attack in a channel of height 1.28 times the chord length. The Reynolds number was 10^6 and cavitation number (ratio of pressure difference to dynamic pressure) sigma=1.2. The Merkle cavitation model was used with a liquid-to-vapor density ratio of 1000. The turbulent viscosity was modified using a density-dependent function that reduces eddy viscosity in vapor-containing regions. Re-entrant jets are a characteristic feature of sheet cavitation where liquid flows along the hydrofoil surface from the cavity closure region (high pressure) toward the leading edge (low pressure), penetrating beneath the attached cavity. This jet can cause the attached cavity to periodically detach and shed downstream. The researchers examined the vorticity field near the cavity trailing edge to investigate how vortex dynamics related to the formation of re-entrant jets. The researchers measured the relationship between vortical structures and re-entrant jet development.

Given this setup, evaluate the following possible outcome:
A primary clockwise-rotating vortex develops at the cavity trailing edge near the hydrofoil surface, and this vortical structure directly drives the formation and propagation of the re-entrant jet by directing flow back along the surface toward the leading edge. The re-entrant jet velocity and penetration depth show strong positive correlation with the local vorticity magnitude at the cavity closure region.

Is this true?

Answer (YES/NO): NO